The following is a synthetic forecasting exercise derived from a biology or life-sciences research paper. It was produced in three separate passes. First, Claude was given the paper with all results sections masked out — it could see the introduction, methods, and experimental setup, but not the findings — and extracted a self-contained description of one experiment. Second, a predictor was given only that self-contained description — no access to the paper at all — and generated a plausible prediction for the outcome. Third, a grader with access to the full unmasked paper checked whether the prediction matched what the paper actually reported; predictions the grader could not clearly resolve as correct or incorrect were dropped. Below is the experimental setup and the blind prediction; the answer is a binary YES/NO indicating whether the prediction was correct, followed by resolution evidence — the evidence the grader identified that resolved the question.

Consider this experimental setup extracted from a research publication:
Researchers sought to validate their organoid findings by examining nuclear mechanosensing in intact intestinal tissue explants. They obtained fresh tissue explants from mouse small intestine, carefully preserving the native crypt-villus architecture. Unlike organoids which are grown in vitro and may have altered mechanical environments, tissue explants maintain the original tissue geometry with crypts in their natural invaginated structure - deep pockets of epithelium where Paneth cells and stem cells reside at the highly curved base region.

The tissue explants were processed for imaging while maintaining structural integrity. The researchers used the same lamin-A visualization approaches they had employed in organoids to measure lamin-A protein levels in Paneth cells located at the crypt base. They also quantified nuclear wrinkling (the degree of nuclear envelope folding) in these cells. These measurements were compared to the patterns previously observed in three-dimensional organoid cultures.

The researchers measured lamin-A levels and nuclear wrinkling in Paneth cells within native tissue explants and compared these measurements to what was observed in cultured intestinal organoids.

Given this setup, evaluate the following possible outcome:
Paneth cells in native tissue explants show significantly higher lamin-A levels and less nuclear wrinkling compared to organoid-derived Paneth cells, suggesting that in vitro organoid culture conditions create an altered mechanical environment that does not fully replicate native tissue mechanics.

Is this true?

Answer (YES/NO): NO